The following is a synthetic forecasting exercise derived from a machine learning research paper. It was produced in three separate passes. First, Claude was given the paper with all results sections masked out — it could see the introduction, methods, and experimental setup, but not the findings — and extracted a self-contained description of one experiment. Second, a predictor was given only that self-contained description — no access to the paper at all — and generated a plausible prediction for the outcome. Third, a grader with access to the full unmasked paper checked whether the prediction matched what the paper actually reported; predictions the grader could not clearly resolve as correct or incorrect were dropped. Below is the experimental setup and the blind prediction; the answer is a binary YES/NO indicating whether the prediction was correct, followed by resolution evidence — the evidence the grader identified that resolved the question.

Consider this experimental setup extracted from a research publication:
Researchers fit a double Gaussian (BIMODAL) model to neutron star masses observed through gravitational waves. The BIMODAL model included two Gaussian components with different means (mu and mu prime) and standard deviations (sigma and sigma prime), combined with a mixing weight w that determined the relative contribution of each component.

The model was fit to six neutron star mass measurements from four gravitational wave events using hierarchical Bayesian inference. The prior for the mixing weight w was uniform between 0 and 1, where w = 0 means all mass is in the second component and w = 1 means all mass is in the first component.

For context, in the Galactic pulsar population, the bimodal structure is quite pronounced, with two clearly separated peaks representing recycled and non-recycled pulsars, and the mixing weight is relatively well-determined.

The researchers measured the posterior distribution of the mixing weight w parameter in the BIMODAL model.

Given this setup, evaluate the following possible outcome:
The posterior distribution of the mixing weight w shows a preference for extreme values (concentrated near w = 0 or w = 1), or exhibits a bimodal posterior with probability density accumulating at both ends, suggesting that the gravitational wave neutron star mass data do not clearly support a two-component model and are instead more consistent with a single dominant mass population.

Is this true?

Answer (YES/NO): NO